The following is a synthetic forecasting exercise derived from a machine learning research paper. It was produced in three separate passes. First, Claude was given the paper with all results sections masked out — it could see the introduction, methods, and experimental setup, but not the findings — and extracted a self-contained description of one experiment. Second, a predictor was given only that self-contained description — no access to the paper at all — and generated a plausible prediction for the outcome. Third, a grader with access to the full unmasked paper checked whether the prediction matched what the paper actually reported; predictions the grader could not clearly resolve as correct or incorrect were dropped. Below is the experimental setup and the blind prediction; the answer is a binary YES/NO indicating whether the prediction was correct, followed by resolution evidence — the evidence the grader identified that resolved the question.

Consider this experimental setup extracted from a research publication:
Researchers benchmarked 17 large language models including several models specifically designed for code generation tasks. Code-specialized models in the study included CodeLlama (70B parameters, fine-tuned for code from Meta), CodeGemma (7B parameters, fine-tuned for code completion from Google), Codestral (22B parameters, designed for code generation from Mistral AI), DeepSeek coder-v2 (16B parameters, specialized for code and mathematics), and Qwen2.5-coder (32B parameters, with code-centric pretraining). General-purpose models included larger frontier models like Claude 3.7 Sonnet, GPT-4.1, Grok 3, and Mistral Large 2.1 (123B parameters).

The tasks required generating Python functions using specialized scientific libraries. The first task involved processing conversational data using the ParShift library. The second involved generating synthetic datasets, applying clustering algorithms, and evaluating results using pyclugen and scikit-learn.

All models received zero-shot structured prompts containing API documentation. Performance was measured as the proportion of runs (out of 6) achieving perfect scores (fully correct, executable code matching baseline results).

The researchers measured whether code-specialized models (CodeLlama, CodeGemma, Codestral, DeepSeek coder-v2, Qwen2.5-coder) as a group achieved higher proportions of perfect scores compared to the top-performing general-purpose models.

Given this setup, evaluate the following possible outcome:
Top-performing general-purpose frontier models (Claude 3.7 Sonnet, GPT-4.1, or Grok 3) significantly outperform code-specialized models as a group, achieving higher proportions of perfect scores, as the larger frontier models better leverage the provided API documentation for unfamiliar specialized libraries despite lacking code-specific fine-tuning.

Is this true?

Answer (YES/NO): YES